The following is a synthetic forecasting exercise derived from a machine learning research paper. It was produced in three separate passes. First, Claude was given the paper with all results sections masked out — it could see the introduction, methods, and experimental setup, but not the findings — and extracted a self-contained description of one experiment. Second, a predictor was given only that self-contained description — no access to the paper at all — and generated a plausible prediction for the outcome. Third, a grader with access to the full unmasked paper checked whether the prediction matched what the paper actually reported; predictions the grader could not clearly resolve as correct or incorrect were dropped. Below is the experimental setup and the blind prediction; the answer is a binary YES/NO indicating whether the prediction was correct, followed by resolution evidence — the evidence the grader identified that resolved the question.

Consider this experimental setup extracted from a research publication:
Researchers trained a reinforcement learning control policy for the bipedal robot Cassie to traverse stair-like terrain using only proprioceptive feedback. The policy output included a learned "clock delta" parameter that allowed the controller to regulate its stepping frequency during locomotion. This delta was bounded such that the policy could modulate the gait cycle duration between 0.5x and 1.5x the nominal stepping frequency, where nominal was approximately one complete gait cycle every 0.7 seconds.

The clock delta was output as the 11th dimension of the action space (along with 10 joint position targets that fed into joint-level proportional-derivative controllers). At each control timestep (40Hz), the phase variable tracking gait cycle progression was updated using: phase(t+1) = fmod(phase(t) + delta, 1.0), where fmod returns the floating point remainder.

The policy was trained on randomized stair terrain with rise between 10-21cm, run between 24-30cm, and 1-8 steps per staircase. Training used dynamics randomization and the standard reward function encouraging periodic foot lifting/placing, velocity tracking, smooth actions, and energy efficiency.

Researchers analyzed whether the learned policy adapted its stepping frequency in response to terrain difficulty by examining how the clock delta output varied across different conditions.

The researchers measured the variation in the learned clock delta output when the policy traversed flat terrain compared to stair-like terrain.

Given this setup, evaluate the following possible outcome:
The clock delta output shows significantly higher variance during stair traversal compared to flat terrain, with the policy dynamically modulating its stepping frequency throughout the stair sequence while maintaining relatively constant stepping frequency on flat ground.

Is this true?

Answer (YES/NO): NO